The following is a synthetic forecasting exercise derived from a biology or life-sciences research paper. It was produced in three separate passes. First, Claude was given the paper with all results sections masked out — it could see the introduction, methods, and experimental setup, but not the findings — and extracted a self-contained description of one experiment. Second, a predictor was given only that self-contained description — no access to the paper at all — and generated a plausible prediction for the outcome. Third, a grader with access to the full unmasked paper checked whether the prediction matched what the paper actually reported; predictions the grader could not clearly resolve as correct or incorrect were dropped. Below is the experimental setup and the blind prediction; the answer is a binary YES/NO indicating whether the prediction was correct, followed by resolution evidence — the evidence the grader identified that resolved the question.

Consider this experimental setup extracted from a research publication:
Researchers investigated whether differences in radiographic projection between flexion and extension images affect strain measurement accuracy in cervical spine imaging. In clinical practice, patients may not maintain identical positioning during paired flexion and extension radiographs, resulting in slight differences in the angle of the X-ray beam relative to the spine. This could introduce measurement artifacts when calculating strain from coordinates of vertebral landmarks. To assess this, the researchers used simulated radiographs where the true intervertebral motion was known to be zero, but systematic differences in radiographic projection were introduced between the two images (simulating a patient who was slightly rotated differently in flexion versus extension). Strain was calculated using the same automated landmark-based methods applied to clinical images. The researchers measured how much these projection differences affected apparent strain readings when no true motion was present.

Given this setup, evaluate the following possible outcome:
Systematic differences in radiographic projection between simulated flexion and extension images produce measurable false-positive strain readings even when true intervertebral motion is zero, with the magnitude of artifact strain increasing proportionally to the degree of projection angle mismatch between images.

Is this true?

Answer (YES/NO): NO